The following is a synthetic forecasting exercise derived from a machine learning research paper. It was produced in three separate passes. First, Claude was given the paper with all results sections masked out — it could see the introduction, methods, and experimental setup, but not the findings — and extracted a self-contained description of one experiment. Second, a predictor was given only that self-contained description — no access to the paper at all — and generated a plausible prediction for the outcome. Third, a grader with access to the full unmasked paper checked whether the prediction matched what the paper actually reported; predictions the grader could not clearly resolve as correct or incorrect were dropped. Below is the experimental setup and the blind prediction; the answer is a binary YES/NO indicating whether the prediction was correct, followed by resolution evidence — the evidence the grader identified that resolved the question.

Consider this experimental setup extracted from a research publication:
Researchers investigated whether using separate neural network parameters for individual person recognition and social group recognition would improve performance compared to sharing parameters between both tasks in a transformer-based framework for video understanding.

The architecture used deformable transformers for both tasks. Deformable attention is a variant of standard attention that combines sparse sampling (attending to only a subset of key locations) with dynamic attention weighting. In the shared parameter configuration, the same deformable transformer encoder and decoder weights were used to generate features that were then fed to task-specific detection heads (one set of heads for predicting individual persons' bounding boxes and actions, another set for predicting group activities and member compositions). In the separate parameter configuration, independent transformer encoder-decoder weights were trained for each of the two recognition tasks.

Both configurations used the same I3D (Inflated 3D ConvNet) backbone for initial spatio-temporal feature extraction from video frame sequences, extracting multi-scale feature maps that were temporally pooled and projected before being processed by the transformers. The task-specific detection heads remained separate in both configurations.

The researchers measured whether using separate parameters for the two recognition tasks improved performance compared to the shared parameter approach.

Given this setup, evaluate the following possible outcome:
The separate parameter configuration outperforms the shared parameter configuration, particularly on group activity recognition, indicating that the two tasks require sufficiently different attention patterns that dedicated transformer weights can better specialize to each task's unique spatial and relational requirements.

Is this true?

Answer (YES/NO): NO